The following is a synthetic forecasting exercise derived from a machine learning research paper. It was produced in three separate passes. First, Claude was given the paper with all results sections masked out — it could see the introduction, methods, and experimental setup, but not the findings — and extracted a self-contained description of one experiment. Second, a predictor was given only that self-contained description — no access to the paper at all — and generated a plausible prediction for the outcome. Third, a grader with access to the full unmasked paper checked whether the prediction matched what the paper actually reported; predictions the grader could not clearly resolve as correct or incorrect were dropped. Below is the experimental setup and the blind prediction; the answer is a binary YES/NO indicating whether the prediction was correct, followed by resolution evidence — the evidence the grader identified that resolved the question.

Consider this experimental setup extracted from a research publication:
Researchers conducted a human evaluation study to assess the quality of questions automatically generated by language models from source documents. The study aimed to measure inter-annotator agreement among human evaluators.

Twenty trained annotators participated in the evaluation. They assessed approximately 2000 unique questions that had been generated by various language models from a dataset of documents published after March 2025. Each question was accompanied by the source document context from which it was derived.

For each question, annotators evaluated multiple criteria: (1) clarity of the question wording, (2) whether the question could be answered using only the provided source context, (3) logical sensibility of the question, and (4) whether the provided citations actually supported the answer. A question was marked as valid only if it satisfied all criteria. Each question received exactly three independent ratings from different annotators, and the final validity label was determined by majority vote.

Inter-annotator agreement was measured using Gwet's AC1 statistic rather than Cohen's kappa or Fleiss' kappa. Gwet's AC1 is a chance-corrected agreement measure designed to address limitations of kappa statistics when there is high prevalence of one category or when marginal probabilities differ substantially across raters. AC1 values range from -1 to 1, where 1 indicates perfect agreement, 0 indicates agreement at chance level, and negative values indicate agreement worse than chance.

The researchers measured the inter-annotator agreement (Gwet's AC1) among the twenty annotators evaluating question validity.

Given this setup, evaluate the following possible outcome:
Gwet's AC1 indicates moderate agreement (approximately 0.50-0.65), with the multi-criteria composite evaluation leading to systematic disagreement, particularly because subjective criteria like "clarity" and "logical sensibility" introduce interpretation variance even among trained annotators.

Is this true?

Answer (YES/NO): NO